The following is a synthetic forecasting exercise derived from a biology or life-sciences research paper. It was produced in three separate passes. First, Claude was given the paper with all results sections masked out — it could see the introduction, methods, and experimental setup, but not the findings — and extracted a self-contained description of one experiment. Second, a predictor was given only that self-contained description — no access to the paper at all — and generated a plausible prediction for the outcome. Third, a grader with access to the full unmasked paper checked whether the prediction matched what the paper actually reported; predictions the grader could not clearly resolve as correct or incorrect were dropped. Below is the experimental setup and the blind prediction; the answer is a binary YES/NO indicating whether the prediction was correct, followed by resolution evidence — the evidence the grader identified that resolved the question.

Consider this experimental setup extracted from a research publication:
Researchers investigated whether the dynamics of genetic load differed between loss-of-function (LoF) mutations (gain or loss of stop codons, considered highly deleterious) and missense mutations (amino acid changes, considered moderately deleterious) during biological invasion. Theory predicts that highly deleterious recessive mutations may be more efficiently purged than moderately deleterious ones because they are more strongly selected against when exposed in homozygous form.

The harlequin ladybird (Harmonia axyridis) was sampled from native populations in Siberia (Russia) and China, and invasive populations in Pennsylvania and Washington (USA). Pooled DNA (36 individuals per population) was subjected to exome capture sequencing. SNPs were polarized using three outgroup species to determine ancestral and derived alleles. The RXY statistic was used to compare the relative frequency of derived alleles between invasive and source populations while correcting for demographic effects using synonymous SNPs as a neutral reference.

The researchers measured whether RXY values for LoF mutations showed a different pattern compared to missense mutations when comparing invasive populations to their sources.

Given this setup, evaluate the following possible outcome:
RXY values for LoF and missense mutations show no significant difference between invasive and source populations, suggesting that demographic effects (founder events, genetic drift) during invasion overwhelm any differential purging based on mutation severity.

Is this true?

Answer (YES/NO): NO